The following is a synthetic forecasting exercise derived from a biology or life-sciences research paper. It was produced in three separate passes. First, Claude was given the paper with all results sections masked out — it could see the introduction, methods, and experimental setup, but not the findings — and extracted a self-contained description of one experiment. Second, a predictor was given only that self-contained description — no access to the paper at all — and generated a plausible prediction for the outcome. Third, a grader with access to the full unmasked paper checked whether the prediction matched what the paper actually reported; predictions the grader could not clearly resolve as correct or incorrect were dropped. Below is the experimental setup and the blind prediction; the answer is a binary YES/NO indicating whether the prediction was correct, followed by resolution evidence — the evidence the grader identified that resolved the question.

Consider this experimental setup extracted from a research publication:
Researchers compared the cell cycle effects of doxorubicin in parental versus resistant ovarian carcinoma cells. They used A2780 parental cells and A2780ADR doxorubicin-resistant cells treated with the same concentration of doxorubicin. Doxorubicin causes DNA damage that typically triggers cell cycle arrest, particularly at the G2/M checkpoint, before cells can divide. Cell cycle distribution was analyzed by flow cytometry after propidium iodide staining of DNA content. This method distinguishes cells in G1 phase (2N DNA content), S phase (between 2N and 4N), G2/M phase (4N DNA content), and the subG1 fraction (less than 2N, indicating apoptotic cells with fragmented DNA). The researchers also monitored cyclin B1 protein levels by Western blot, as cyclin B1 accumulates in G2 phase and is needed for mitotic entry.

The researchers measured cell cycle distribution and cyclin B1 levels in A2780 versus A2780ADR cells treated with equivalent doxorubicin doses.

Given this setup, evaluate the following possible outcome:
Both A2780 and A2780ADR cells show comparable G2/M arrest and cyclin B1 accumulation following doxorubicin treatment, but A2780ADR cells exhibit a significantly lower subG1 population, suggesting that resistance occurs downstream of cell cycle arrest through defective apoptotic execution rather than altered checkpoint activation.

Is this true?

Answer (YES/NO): NO